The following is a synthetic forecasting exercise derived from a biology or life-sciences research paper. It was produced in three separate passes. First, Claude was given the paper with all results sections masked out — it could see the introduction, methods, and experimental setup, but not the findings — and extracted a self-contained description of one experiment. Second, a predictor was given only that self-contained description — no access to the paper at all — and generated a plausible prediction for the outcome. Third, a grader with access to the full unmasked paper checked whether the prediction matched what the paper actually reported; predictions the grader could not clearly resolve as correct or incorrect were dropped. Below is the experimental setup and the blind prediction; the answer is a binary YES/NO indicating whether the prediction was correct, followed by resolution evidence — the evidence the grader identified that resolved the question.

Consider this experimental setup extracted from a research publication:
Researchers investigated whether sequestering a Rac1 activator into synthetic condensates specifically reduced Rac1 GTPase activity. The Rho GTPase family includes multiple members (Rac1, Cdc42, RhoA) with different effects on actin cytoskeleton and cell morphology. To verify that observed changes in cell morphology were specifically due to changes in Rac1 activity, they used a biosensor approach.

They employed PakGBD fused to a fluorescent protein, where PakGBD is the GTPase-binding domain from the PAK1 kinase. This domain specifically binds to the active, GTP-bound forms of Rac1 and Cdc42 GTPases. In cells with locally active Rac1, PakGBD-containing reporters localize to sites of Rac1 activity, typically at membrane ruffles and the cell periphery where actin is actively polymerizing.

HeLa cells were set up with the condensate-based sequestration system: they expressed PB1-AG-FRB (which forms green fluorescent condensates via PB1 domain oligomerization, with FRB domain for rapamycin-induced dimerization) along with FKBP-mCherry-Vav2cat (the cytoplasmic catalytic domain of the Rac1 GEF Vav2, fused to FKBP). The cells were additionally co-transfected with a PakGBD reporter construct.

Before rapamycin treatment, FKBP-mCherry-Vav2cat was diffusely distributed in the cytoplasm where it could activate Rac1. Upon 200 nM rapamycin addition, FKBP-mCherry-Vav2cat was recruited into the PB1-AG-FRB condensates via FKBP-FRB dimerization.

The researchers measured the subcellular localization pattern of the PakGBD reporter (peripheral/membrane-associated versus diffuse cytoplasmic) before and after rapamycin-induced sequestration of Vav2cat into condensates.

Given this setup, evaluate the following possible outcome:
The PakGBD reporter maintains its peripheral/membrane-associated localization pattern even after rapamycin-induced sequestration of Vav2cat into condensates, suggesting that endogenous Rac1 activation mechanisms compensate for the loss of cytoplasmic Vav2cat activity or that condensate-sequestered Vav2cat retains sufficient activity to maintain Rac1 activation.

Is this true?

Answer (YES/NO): NO